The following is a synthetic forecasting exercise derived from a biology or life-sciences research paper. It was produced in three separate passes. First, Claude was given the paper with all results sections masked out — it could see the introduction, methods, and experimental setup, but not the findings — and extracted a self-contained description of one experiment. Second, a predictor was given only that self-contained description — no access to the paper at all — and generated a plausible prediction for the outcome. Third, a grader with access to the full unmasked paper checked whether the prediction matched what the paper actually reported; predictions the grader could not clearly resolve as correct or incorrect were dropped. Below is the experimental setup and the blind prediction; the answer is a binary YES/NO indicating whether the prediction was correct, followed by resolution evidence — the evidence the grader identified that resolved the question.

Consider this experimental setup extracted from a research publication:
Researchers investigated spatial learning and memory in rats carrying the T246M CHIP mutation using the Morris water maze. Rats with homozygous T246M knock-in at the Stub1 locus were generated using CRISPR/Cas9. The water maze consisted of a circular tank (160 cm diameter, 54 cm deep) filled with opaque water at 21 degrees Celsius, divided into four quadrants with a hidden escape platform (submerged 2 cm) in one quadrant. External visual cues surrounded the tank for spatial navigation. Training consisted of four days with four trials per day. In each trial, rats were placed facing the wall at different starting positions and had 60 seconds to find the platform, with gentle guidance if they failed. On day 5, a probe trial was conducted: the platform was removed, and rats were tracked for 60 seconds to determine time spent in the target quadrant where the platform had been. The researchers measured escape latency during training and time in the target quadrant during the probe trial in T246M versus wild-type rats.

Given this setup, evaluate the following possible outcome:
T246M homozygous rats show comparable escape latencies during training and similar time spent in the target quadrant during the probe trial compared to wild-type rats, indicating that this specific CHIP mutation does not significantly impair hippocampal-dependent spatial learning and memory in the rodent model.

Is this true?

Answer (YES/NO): NO